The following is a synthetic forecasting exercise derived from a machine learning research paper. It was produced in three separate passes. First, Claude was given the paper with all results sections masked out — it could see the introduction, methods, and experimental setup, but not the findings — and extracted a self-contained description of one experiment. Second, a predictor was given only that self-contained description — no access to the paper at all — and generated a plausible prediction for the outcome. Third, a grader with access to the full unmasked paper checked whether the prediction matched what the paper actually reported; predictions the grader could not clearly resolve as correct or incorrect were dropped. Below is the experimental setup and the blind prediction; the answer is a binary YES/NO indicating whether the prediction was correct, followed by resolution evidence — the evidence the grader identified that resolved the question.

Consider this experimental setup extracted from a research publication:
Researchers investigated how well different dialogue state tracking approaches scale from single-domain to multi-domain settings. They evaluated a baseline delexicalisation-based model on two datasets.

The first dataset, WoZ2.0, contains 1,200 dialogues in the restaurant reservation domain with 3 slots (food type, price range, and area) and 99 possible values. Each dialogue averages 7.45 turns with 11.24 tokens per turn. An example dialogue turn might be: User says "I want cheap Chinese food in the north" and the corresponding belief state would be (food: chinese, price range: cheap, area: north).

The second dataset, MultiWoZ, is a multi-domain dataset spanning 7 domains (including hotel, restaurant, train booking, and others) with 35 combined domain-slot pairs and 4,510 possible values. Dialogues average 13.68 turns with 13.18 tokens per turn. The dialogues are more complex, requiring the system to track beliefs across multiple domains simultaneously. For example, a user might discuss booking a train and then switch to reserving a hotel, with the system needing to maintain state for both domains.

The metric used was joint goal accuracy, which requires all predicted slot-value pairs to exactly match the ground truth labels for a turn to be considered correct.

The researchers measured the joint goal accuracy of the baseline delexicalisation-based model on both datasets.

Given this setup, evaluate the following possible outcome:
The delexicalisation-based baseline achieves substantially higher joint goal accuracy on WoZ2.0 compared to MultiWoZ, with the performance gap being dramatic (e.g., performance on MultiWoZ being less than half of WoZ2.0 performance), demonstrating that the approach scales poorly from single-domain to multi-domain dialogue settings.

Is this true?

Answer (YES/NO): YES